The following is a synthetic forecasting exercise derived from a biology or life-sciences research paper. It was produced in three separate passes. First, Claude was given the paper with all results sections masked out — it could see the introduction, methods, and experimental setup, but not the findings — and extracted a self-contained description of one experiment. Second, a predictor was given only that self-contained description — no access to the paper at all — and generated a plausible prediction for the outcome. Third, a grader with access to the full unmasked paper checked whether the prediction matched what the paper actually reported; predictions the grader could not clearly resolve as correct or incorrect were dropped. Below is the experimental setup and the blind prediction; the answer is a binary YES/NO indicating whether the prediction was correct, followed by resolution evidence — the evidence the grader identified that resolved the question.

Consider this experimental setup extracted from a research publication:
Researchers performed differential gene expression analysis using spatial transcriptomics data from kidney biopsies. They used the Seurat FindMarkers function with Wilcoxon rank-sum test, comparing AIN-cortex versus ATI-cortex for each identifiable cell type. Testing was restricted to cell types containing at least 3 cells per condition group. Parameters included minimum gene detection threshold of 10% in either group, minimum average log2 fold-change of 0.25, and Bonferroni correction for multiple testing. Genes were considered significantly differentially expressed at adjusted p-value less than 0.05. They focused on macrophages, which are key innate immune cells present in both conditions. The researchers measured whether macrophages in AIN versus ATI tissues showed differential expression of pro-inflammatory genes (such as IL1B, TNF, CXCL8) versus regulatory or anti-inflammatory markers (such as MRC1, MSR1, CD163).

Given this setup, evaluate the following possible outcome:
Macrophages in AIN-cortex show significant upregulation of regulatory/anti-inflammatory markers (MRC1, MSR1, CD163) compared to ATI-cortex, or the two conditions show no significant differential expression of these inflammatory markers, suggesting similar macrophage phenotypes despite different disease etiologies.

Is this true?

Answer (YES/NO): NO